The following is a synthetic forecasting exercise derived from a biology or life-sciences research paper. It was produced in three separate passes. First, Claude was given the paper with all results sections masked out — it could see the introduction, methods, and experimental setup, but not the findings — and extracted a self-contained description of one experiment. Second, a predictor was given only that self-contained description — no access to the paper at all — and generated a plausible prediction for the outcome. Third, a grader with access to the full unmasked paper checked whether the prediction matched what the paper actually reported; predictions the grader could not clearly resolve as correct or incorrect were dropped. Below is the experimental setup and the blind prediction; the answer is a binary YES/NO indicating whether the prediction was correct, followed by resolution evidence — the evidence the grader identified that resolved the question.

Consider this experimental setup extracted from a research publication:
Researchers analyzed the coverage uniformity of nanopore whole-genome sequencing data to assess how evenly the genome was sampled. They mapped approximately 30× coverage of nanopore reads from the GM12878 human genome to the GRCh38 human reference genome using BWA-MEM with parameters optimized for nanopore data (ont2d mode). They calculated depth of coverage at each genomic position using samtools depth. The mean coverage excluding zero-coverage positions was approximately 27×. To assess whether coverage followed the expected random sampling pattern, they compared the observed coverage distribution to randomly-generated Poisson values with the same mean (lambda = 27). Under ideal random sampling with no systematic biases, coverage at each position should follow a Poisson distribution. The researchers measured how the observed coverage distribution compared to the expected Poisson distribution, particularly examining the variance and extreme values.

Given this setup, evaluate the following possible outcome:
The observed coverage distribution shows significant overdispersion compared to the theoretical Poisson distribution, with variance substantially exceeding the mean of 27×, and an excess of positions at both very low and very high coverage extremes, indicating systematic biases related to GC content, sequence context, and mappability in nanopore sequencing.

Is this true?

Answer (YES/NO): NO